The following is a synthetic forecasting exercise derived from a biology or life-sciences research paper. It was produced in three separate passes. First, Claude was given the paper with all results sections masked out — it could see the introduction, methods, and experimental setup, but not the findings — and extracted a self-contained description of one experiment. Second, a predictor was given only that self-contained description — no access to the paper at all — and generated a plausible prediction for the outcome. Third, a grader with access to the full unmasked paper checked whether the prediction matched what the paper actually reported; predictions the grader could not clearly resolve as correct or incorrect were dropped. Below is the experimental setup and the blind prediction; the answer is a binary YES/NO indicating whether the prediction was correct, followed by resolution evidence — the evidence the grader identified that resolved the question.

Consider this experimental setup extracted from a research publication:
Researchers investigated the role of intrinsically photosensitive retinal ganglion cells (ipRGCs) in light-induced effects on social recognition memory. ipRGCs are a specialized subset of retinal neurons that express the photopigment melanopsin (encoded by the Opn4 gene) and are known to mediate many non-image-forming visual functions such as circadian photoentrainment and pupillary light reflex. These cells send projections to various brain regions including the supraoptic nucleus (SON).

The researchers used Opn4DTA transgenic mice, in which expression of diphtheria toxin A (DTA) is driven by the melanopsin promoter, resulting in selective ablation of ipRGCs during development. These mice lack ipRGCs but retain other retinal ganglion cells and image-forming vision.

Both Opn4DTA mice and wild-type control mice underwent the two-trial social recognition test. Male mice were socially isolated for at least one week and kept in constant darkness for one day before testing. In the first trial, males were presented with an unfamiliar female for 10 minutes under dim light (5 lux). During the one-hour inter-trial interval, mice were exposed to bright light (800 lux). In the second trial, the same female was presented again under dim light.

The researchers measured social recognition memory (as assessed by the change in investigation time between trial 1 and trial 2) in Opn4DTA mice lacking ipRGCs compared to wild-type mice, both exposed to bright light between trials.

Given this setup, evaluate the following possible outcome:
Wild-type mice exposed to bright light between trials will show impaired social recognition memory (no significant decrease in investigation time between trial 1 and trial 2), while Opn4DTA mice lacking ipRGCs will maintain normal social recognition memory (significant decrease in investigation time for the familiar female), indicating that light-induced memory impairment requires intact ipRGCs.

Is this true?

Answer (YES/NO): NO